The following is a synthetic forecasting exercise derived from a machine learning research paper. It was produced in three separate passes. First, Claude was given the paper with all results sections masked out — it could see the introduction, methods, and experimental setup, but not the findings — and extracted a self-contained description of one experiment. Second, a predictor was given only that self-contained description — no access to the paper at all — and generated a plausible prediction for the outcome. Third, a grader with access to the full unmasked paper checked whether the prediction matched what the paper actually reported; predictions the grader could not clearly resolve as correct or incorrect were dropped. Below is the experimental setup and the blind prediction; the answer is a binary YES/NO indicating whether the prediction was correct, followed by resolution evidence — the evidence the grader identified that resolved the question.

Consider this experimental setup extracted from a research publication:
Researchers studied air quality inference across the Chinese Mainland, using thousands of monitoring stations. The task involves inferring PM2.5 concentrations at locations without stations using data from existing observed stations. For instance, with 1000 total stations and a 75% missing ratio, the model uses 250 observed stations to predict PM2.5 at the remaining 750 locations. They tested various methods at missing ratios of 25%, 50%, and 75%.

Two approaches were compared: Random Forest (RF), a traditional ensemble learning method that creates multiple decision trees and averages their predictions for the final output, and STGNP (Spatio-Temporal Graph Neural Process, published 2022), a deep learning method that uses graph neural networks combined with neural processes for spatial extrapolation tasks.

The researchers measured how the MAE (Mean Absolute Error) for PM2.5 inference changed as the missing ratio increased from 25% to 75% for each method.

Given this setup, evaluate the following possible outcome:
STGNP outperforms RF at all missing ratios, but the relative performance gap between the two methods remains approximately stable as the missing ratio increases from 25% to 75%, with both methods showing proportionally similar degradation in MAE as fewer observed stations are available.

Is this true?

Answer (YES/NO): NO